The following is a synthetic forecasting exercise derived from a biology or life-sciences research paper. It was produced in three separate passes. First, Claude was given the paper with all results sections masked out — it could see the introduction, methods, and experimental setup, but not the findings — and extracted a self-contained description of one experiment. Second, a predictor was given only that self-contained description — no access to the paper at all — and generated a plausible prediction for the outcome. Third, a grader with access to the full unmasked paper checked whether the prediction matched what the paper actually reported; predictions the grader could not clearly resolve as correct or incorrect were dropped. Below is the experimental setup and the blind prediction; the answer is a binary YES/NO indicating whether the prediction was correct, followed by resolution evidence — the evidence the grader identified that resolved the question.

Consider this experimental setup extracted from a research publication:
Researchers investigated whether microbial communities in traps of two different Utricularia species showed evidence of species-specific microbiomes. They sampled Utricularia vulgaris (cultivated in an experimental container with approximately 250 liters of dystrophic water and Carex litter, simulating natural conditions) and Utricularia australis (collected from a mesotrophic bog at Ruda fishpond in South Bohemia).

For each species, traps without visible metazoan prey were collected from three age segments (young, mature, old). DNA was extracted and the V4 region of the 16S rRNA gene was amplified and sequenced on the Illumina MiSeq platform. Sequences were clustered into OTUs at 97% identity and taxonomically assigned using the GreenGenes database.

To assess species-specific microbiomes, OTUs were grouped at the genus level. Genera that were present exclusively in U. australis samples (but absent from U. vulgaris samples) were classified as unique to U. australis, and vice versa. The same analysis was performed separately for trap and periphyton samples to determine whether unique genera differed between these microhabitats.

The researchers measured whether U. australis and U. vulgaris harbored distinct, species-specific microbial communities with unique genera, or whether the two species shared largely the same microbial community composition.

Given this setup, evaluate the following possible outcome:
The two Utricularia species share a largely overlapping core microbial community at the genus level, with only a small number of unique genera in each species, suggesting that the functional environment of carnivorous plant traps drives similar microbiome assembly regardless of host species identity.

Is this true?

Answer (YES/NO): YES